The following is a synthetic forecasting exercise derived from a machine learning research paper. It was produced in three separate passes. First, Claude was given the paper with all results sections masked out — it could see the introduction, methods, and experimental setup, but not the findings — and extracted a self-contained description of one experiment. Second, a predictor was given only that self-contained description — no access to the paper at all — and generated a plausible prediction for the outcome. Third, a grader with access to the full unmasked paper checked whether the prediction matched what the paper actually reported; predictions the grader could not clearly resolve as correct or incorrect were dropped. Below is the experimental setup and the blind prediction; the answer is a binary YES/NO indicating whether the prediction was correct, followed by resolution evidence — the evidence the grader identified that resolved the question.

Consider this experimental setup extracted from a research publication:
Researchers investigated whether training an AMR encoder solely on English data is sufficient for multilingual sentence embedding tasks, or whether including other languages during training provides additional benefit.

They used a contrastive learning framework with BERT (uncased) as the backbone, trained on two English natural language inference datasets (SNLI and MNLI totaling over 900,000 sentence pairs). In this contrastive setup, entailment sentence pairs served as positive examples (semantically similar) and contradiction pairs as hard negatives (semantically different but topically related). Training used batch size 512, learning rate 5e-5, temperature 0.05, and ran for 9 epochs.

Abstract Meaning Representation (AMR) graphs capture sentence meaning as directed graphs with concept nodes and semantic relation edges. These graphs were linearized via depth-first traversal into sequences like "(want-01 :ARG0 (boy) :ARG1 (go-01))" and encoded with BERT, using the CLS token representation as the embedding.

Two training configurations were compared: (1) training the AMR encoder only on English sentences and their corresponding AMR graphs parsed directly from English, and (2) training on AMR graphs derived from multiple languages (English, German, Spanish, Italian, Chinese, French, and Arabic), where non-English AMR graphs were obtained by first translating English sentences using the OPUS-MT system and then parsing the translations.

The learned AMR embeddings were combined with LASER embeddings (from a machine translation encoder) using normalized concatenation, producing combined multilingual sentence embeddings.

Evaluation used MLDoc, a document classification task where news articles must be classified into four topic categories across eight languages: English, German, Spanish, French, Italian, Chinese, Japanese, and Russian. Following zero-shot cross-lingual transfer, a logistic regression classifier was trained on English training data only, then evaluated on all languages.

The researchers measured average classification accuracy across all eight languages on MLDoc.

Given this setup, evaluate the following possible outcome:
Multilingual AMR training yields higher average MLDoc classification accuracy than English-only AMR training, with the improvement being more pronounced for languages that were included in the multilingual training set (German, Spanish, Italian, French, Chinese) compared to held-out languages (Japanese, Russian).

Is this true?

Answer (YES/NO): NO